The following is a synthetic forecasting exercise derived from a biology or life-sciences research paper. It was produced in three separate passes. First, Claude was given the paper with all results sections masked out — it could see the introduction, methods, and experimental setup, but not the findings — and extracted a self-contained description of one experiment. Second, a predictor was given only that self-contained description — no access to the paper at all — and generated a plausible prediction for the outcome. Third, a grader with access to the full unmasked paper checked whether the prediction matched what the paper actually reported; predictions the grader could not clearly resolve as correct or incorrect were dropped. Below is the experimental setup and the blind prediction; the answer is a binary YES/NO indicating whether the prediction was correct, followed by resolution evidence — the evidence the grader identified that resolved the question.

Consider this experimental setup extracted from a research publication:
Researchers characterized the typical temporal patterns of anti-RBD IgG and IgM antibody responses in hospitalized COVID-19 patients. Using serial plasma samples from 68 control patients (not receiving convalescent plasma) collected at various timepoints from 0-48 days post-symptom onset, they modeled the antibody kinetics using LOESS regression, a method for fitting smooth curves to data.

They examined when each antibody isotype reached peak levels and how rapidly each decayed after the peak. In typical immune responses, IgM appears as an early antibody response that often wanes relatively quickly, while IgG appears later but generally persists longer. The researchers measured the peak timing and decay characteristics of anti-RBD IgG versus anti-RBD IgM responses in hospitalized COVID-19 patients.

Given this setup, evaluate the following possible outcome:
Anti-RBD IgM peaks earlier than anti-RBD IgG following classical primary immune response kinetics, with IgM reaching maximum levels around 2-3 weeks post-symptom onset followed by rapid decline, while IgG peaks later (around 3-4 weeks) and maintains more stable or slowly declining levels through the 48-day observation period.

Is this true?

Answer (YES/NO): YES